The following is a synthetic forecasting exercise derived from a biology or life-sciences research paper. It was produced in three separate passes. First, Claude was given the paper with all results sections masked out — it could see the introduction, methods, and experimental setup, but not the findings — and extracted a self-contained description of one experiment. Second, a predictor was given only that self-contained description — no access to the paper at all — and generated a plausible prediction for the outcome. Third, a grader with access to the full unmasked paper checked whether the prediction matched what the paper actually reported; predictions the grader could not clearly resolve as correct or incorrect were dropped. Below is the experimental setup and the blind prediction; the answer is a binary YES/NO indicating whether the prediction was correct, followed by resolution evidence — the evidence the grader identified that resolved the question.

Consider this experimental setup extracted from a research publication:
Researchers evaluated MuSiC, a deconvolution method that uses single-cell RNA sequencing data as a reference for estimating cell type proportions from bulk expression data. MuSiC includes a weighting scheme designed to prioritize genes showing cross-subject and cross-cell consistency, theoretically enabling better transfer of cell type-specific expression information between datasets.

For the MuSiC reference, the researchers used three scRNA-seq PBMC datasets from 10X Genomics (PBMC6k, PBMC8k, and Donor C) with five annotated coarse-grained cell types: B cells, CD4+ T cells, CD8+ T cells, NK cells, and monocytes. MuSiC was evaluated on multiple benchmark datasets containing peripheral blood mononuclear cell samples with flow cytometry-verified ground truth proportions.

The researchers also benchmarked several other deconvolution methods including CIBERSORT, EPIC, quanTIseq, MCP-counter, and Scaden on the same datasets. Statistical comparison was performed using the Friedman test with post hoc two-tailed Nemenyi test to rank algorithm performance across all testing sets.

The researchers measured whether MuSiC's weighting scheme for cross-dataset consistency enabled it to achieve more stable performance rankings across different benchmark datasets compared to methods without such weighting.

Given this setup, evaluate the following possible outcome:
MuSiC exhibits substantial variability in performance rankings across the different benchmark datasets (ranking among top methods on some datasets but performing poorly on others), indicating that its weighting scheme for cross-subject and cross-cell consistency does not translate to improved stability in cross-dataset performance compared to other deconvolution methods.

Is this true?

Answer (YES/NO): YES